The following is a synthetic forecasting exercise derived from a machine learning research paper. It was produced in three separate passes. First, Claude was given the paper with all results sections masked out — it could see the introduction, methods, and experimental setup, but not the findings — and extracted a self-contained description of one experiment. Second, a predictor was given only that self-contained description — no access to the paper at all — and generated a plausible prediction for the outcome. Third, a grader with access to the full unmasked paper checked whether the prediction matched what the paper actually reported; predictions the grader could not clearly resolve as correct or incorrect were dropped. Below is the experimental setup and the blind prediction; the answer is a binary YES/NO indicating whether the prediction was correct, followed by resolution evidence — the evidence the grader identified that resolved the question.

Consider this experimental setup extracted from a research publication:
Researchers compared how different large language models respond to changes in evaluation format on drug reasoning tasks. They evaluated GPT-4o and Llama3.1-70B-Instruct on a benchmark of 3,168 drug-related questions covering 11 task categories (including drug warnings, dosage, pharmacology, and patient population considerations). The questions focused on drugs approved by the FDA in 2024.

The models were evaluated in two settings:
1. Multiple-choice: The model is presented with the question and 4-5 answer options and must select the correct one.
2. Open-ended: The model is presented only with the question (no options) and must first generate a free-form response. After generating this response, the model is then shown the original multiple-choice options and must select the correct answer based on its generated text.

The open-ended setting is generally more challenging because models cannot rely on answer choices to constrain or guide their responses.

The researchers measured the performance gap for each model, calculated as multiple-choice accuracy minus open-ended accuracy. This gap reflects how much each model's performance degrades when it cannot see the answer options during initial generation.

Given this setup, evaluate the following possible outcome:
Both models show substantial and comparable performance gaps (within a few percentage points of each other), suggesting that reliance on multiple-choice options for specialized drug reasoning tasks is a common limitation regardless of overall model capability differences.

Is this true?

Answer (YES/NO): NO